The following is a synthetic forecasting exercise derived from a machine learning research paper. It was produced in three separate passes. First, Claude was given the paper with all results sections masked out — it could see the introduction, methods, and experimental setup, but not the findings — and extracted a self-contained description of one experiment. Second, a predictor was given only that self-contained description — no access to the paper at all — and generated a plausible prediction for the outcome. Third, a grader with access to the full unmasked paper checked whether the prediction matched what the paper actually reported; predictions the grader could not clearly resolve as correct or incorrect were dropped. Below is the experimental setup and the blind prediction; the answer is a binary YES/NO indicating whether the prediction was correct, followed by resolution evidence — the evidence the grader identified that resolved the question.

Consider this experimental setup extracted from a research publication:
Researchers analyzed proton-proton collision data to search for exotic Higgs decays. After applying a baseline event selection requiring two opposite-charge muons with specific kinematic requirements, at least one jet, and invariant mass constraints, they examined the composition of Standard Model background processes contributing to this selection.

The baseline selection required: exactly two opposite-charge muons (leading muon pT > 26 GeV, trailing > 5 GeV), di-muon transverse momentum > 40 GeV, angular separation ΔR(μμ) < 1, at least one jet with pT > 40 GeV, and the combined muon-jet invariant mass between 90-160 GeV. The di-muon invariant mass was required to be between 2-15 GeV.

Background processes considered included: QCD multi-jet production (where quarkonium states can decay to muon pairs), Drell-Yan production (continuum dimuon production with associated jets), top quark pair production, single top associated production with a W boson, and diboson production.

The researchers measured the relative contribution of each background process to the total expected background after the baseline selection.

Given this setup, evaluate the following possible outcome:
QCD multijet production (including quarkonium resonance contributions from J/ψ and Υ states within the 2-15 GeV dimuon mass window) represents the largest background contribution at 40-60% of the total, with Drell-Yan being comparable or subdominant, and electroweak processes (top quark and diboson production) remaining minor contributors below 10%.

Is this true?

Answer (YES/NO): NO